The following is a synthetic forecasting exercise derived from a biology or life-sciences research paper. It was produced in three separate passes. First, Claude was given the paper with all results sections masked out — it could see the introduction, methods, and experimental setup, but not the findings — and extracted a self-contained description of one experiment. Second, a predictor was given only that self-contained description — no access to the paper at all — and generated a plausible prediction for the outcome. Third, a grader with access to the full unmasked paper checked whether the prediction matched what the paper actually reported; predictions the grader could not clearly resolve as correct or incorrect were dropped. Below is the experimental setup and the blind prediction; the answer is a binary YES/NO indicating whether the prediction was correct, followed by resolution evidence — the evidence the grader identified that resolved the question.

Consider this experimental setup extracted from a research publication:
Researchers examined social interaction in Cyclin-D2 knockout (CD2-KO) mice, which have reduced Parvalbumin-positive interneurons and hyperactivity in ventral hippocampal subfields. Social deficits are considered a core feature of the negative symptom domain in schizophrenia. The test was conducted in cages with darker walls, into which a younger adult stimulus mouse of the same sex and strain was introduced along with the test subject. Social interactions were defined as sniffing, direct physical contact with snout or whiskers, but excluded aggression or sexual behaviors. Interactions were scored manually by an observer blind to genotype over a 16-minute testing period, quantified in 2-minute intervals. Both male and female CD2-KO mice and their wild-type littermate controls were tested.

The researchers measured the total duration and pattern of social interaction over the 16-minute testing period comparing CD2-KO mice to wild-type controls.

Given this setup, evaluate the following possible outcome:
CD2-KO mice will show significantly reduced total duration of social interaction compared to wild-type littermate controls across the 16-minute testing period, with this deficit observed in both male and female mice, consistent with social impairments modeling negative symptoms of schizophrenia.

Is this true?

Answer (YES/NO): NO